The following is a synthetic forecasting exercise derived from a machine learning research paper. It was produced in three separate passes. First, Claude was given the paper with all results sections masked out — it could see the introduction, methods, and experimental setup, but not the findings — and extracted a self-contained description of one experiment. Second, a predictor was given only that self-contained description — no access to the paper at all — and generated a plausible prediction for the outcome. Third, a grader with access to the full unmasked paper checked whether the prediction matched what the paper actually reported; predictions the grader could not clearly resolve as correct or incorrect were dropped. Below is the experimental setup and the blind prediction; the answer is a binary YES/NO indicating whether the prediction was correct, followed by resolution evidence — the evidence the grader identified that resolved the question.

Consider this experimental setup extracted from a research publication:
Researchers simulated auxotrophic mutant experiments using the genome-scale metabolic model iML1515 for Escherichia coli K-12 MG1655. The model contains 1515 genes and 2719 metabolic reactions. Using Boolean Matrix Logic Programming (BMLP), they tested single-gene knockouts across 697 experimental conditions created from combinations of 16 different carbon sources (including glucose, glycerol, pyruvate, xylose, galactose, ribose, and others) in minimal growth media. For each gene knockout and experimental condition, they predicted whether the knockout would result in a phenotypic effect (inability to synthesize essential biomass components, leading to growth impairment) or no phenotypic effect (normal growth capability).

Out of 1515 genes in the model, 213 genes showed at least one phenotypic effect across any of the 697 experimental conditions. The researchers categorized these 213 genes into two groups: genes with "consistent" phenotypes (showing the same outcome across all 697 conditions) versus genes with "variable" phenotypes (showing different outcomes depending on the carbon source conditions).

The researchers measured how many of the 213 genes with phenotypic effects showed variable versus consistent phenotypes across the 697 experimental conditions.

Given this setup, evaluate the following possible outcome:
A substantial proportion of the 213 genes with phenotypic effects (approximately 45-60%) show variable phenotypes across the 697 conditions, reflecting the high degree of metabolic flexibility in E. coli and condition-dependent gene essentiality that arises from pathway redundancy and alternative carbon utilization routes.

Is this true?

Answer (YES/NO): NO